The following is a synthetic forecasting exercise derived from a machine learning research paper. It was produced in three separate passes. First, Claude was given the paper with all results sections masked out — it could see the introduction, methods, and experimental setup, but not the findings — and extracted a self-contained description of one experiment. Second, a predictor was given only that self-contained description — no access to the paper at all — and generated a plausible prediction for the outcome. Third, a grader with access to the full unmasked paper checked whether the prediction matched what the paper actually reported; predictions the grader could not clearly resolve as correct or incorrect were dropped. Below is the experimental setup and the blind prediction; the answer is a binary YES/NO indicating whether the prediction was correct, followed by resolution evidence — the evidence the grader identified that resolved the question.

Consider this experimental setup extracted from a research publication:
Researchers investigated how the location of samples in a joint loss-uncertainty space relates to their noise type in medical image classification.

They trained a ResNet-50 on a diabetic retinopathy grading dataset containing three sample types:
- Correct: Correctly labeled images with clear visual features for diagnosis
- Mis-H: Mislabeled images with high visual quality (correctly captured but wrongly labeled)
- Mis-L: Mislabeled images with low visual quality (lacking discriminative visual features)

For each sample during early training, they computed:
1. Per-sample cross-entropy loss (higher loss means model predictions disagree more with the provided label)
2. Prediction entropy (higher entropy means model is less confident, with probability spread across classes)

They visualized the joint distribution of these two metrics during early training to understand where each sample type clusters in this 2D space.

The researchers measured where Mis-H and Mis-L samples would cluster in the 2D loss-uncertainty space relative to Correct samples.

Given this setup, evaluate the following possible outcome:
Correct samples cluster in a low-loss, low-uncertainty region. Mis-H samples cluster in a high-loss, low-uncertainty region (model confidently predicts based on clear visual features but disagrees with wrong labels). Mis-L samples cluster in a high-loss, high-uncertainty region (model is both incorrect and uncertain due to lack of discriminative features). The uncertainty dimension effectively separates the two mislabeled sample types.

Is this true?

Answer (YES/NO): NO